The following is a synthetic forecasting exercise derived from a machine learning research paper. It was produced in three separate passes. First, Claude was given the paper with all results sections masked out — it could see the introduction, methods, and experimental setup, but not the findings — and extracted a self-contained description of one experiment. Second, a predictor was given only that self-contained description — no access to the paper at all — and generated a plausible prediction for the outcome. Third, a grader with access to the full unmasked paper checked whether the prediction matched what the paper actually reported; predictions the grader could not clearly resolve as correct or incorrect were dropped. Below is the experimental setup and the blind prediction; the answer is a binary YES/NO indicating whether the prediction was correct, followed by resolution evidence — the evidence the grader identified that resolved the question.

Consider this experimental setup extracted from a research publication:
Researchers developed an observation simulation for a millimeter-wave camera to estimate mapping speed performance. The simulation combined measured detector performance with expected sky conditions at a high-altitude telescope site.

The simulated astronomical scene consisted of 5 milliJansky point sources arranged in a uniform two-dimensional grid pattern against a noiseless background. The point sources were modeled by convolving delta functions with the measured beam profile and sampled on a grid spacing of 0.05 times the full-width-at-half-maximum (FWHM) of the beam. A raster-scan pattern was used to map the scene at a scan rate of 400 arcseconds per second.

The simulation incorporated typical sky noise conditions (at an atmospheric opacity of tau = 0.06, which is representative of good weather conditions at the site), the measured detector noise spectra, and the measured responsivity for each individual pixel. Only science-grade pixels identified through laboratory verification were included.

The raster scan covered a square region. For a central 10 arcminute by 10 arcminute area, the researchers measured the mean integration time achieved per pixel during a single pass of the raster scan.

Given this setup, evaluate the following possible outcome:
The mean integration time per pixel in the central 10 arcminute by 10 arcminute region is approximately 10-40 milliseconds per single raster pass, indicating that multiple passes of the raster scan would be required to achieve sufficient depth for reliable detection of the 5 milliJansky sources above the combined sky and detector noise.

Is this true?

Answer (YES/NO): NO